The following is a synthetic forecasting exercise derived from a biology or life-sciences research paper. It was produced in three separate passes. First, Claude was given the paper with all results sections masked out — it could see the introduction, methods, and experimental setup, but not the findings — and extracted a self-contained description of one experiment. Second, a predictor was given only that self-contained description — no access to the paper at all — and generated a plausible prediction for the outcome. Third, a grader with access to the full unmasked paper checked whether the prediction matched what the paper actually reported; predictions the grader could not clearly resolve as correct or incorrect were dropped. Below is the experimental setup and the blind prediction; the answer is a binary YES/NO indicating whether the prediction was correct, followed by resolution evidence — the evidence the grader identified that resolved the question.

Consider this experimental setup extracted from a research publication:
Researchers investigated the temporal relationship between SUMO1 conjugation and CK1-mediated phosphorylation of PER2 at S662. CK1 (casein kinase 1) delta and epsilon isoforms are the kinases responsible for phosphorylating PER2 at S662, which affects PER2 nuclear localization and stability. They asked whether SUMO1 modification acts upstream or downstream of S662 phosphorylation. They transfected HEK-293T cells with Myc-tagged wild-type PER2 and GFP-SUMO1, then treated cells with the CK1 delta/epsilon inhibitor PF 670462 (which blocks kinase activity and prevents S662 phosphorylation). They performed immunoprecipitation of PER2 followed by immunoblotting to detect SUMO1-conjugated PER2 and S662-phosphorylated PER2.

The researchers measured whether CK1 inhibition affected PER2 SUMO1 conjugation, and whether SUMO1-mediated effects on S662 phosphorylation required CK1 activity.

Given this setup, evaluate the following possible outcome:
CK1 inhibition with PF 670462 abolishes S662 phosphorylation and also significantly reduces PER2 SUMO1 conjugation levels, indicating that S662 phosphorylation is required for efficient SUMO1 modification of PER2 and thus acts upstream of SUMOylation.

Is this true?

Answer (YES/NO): NO